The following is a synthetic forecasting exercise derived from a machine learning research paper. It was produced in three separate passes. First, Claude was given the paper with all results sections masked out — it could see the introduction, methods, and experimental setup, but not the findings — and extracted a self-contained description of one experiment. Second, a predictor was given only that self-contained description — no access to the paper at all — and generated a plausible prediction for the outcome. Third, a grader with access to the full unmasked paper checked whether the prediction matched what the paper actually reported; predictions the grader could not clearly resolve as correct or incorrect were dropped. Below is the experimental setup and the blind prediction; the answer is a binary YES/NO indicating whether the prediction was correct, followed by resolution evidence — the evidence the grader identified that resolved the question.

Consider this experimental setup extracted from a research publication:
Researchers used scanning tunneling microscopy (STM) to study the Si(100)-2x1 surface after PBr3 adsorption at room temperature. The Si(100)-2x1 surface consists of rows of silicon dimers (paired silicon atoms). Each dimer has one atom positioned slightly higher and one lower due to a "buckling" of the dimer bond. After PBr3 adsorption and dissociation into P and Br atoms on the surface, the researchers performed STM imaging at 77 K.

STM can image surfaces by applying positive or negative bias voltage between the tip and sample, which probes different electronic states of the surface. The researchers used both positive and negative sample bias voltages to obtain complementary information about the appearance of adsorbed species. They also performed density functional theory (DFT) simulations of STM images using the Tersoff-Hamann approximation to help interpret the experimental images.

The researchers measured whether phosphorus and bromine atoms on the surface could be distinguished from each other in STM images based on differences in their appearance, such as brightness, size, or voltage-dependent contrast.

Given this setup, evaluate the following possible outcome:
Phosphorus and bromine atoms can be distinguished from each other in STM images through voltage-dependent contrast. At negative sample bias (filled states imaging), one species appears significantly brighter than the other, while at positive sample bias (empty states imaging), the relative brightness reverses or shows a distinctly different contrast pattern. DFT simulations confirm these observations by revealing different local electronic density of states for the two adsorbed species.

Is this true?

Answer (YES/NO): YES